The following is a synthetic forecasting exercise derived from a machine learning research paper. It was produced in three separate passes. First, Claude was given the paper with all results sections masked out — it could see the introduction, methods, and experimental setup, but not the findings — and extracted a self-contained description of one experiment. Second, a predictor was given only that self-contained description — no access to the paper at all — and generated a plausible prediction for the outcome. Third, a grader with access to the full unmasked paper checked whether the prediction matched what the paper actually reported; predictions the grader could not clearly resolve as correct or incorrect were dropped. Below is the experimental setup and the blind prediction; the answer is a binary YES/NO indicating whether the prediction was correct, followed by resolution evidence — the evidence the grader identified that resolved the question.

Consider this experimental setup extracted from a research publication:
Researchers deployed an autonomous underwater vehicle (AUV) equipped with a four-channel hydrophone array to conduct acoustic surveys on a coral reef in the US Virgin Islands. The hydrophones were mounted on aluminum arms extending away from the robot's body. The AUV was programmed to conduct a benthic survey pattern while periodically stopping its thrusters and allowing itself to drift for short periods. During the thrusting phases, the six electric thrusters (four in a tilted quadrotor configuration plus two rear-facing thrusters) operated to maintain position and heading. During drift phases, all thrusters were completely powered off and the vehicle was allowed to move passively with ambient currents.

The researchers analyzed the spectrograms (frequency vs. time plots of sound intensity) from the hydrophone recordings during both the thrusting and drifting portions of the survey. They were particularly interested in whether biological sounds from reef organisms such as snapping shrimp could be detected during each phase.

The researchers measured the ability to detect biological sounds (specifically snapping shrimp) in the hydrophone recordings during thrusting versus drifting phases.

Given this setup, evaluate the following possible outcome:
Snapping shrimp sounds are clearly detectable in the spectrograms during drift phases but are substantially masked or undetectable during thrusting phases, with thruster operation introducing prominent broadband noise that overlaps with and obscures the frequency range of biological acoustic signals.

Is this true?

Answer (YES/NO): YES